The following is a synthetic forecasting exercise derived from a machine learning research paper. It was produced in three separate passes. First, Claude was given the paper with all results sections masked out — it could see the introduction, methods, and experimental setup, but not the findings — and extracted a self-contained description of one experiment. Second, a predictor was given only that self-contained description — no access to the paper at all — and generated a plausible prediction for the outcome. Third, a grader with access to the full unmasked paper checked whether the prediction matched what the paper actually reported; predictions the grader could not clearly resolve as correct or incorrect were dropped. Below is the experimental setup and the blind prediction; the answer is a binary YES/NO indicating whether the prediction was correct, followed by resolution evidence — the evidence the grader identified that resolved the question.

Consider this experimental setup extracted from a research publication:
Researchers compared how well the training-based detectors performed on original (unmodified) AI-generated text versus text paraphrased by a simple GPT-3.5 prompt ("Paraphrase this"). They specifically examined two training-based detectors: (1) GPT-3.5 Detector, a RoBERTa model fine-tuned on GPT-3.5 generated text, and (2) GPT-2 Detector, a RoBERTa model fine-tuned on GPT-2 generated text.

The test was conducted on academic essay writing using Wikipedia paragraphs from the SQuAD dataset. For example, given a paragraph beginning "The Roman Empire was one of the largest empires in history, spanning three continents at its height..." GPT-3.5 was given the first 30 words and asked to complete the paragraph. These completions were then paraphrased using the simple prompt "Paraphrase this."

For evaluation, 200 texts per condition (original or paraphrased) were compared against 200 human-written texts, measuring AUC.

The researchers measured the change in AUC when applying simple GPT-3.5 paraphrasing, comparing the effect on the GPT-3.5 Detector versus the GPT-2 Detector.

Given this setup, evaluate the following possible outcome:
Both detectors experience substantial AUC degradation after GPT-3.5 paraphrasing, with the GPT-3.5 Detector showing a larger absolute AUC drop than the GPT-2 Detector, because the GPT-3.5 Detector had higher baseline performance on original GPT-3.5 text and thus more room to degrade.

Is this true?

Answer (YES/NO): NO